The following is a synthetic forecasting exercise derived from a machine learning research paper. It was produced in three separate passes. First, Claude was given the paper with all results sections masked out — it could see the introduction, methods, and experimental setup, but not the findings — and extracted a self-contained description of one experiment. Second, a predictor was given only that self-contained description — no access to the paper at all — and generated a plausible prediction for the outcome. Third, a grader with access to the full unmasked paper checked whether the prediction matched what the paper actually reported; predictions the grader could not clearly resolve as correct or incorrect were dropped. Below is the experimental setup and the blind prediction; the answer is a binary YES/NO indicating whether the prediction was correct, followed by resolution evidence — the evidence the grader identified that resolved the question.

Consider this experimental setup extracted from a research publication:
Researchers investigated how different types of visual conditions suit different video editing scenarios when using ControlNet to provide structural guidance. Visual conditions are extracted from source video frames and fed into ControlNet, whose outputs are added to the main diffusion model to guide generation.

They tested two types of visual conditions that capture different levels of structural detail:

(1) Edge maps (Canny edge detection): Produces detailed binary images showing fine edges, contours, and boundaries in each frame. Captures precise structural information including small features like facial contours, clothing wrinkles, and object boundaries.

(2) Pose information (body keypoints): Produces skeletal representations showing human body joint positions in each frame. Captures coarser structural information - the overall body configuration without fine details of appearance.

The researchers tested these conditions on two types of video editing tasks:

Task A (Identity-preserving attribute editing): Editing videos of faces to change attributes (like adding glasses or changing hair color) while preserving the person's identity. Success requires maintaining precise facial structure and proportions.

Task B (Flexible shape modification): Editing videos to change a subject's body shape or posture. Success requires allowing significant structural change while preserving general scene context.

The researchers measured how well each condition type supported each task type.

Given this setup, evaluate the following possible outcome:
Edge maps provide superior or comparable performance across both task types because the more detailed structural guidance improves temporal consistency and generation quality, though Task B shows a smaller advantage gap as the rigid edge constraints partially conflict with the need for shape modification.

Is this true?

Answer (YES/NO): NO